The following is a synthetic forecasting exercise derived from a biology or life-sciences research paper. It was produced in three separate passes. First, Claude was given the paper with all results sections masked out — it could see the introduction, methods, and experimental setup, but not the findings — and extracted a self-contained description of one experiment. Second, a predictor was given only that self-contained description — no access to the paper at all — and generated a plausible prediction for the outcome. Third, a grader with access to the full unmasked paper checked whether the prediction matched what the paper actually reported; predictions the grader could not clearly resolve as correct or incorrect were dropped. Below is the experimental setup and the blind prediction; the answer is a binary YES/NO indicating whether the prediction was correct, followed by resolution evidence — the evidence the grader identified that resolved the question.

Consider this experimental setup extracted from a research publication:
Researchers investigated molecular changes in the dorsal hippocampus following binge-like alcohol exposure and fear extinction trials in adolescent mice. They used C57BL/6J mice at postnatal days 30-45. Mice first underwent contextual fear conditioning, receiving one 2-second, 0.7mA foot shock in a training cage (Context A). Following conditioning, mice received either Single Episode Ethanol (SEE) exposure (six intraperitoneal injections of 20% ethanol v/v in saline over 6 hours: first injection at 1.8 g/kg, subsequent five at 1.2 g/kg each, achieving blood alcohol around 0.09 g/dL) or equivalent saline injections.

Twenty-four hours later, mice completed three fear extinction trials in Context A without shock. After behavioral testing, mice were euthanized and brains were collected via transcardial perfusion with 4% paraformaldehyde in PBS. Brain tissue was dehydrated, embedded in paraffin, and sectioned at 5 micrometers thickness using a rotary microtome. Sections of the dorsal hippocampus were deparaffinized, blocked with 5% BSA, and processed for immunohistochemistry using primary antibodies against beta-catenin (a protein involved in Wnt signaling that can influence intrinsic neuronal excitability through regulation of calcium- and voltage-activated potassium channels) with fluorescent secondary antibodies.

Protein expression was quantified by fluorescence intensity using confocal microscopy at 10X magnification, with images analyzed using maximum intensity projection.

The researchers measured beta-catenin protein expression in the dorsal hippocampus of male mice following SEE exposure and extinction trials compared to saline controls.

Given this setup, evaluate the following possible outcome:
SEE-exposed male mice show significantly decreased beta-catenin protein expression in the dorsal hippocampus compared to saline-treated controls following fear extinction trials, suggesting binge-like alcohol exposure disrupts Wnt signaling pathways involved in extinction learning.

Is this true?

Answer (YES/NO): YES